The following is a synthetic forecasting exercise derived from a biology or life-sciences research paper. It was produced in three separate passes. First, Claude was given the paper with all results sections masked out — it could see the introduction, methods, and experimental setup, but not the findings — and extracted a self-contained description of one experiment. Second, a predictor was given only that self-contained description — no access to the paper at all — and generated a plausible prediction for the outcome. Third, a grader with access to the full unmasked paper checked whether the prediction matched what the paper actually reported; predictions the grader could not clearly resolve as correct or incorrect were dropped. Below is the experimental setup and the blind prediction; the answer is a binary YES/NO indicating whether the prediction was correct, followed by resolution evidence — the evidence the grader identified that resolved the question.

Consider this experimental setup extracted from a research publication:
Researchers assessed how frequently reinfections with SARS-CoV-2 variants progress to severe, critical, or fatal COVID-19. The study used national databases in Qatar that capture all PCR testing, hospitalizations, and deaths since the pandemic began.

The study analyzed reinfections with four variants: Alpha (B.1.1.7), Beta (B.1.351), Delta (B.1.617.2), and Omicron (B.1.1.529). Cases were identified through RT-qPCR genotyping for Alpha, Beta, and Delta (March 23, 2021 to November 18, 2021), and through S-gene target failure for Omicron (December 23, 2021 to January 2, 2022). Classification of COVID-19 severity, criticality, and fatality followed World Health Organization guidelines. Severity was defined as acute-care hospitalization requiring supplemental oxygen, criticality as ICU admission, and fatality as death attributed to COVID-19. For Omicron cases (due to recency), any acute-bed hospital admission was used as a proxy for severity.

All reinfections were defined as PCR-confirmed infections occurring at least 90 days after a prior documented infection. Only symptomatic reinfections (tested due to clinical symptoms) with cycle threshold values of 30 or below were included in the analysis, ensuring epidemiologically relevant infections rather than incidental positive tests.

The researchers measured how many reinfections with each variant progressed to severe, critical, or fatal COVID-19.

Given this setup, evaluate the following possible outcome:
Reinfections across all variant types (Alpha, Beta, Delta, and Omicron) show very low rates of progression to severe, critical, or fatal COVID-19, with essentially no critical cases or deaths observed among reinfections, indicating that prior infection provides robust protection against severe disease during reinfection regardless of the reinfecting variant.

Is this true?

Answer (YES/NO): YES